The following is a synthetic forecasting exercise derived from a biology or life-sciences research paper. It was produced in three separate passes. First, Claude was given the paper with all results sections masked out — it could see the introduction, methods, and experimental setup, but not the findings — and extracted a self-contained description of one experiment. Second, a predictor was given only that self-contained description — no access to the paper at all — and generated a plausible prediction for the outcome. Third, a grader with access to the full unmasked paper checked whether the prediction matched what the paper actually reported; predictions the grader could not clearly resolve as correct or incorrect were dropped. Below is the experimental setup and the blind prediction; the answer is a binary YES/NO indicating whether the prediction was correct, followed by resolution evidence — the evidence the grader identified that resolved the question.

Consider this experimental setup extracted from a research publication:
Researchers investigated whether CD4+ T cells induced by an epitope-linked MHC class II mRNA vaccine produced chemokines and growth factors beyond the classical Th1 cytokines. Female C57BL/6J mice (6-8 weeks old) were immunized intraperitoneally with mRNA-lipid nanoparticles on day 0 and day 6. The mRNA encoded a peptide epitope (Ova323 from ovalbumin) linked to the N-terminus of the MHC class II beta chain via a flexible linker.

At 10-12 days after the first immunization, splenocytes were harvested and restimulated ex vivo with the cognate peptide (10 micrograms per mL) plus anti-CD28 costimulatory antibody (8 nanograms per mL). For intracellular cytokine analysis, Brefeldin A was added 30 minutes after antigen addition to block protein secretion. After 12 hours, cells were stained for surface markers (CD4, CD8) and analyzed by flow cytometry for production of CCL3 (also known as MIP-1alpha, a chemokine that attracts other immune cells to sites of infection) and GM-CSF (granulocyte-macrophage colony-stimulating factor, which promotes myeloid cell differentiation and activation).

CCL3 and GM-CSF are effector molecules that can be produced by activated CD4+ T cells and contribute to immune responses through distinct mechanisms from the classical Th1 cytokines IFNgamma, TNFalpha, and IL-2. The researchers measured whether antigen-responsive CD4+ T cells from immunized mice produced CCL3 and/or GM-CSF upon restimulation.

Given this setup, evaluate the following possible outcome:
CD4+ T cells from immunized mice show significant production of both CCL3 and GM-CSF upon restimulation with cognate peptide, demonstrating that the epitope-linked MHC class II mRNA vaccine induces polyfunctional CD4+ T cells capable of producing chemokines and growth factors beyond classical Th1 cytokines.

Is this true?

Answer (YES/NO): YES